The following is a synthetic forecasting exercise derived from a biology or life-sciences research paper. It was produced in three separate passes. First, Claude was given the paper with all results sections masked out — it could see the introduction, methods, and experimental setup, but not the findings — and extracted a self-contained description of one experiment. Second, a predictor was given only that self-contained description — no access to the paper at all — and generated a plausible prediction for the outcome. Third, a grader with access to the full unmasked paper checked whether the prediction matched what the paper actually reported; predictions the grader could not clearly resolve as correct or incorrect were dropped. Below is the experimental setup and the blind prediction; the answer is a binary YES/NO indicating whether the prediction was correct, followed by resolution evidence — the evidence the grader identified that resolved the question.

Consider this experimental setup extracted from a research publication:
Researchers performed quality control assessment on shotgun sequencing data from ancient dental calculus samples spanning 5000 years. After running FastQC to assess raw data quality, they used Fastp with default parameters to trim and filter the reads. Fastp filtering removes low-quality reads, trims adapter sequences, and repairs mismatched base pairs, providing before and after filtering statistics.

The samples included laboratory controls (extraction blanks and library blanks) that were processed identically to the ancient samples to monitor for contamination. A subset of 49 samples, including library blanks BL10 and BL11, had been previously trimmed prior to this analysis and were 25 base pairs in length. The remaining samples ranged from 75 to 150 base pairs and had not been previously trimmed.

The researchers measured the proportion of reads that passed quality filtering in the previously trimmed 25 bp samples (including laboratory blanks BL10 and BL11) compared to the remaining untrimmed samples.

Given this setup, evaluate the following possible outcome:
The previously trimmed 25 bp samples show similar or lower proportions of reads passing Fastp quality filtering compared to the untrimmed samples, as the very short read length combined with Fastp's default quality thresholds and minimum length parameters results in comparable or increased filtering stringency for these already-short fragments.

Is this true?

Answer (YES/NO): NO